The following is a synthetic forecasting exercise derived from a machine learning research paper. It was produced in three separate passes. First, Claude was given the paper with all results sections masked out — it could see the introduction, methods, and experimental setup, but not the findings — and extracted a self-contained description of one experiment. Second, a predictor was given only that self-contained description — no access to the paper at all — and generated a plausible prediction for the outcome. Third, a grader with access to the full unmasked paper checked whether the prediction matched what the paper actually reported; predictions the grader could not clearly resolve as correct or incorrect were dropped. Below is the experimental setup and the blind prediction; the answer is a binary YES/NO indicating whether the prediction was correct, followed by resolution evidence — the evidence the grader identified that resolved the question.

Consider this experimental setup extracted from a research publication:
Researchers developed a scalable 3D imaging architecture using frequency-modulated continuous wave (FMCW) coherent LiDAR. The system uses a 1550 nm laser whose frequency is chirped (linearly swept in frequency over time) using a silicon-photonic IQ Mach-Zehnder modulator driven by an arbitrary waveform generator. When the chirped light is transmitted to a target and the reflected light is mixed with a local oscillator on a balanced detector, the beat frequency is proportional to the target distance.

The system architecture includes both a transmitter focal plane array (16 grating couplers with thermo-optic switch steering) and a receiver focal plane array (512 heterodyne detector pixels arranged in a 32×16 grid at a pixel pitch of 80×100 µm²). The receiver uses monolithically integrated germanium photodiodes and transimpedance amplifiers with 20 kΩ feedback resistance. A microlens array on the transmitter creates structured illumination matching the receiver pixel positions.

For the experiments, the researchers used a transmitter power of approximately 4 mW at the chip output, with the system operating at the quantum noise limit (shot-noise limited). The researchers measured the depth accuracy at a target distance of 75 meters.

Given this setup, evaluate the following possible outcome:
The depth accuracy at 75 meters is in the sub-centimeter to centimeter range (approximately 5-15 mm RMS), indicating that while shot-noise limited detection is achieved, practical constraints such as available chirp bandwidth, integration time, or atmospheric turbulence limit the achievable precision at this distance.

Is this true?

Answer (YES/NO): NO